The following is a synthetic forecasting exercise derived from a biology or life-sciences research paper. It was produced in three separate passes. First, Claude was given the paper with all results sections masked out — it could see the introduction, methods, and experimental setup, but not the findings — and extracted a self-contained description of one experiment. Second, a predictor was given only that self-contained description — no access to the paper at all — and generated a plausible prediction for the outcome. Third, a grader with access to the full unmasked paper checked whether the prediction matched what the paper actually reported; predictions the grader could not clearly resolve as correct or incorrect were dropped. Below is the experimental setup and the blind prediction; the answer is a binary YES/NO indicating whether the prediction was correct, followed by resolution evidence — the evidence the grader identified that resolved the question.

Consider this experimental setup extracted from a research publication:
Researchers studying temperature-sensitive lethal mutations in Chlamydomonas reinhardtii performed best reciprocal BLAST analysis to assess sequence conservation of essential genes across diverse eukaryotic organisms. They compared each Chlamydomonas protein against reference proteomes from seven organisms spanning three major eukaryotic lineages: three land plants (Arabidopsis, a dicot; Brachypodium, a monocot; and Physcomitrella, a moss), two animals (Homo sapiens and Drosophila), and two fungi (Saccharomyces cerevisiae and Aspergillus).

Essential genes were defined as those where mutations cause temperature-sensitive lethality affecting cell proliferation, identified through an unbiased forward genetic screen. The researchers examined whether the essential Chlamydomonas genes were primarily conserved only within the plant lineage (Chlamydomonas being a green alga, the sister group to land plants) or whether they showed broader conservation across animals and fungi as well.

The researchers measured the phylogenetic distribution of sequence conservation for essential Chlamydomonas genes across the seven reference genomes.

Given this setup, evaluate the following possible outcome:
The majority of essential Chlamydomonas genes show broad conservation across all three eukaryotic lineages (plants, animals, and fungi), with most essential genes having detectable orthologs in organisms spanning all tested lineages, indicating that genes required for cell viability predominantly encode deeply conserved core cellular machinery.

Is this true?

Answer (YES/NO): NO